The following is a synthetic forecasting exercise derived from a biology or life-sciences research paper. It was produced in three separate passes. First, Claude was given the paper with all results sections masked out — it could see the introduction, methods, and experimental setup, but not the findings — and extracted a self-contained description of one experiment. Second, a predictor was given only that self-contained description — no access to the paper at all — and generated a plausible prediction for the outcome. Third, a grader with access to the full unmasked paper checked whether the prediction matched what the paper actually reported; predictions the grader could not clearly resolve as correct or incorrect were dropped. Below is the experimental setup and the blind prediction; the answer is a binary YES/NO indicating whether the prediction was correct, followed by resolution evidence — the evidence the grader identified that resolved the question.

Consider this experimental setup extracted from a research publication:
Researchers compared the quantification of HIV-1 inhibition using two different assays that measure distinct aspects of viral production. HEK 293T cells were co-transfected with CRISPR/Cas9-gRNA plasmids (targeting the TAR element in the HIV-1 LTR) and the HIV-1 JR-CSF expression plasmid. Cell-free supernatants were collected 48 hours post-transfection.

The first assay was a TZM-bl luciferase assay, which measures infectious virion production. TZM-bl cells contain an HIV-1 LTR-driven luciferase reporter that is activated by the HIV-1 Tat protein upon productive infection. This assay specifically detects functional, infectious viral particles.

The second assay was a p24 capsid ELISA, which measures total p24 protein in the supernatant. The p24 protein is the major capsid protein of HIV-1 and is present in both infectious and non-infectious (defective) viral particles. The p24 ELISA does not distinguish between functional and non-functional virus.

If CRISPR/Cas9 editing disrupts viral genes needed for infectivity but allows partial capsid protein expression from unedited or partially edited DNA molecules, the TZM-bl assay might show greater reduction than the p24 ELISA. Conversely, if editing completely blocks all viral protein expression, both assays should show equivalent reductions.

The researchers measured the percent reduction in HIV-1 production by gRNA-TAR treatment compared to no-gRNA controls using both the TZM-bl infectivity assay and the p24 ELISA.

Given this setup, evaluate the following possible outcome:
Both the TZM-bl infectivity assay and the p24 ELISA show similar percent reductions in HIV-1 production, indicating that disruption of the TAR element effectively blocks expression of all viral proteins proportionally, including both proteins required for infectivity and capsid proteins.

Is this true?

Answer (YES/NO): YES